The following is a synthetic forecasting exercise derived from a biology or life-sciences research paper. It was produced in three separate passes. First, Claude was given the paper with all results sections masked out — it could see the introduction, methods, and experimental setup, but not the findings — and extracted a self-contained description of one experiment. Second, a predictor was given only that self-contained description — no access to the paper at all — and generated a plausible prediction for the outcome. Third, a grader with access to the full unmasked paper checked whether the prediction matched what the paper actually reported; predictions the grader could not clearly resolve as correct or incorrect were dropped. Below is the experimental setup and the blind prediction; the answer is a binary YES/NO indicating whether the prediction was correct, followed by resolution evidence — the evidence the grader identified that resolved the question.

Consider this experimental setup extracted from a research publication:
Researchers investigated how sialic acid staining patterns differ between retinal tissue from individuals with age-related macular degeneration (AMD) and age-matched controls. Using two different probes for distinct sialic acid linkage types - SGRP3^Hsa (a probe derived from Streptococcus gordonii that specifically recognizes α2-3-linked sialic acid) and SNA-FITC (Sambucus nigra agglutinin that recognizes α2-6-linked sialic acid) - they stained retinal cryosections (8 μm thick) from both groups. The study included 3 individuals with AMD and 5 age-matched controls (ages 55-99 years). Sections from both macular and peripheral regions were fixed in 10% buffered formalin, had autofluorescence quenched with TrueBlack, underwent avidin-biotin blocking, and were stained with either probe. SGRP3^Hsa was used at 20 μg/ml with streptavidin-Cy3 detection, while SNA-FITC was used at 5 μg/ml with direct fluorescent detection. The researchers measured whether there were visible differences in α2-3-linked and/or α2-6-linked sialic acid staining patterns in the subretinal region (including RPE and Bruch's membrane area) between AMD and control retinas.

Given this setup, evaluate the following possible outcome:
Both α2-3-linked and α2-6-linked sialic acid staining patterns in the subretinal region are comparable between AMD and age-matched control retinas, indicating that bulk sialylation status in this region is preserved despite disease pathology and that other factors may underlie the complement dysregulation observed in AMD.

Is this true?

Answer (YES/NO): NO